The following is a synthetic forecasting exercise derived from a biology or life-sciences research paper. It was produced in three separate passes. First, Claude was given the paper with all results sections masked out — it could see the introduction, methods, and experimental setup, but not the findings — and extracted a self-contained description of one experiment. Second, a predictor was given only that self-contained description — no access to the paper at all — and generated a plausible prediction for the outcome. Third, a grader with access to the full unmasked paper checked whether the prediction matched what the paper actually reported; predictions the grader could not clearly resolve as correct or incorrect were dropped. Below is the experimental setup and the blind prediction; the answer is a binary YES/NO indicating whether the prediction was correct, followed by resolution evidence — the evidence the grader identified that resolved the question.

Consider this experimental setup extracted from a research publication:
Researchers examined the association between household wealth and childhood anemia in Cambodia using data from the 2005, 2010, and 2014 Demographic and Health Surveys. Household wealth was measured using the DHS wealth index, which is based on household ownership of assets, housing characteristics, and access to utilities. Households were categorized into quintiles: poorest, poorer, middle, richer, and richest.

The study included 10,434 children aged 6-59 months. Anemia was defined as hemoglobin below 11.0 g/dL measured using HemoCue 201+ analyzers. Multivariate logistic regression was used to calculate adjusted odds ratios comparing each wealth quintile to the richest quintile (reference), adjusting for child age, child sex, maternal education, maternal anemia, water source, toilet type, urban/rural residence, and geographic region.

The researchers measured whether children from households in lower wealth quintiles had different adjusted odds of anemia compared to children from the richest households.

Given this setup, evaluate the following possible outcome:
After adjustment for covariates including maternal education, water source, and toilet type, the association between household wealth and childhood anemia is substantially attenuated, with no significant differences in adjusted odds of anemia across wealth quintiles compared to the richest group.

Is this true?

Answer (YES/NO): NO